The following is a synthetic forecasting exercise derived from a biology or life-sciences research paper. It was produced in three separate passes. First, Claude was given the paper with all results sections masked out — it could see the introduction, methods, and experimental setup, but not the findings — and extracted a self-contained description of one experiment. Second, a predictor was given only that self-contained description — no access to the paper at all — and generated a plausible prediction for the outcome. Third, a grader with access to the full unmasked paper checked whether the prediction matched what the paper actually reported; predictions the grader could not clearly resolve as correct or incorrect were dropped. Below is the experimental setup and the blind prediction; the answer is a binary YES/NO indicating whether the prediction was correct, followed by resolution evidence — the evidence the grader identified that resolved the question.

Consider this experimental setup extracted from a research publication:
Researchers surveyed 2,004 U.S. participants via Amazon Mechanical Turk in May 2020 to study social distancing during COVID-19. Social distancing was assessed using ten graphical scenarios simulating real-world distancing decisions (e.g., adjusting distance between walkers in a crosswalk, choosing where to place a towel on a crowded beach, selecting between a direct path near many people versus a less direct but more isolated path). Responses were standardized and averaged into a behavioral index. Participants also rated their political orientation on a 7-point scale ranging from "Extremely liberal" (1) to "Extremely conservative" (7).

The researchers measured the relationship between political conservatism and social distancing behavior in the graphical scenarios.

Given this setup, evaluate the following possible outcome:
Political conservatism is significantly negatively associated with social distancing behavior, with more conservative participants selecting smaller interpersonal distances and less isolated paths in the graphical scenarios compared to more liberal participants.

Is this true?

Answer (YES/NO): YES